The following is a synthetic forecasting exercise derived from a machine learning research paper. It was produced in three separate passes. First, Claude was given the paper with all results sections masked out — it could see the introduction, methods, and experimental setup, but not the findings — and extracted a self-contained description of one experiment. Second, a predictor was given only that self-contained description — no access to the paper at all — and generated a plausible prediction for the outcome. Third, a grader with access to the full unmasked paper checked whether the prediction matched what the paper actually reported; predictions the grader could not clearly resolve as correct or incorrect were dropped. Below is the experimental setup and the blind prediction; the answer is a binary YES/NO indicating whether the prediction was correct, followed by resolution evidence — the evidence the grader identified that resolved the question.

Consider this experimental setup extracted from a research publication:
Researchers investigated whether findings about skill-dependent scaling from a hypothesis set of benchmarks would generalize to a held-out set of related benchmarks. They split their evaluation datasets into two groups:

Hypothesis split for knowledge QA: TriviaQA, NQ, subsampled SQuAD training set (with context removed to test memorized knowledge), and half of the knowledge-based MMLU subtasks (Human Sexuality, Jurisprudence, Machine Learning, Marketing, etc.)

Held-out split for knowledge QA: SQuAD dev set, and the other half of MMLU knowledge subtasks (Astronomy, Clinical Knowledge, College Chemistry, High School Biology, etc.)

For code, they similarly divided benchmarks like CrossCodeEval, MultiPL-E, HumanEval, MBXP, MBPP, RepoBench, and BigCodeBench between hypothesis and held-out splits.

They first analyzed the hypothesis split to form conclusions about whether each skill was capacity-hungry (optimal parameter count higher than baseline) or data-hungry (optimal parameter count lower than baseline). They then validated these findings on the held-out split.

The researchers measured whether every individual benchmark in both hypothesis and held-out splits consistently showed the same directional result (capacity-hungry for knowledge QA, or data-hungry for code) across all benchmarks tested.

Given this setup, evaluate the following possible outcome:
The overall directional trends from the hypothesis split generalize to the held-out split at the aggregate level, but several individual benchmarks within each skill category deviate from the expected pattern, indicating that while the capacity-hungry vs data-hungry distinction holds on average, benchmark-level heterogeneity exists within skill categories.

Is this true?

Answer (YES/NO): NO